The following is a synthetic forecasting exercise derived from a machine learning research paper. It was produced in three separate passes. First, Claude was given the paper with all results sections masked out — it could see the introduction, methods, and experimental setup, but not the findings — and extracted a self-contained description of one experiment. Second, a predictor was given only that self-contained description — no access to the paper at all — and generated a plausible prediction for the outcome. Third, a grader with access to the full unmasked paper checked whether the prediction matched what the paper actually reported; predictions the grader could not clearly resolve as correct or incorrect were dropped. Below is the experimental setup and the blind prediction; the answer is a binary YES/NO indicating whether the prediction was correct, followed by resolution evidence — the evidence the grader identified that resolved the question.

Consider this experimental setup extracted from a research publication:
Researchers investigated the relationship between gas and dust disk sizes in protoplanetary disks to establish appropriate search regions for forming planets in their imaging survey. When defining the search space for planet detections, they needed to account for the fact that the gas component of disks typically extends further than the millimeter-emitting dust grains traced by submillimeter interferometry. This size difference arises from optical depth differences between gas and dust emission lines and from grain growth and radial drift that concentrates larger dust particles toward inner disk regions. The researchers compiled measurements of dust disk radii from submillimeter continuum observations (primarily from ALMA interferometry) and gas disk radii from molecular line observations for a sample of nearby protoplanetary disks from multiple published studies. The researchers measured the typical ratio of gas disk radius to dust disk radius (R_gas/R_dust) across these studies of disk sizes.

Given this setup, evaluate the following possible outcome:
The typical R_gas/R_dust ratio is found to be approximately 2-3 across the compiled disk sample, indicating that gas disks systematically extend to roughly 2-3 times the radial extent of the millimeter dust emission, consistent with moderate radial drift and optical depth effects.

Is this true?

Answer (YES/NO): YES